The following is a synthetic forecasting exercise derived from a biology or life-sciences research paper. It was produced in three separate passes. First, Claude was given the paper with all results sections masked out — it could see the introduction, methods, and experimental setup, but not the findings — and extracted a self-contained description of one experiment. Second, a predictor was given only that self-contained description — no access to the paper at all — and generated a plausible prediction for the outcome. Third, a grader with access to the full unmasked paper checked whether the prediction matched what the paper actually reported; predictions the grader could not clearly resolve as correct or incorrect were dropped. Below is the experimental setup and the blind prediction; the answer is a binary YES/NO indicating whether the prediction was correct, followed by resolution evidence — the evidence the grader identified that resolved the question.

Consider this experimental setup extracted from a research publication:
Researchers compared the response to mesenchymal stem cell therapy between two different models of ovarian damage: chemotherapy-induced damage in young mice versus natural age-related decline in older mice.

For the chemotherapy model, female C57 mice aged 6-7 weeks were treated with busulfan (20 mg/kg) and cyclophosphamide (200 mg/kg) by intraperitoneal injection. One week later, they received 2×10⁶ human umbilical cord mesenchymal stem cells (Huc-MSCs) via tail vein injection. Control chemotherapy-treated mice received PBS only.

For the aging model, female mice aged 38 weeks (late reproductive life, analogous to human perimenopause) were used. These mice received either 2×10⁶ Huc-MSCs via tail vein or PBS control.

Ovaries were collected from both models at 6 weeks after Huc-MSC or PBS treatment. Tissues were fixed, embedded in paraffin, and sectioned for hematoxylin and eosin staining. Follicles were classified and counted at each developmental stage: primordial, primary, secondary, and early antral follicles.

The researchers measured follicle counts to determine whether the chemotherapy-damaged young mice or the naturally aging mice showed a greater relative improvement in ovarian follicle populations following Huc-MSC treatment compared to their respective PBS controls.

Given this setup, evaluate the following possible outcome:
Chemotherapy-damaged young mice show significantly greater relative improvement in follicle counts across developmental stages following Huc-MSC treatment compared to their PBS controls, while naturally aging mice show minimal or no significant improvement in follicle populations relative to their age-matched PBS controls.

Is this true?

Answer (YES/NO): NO